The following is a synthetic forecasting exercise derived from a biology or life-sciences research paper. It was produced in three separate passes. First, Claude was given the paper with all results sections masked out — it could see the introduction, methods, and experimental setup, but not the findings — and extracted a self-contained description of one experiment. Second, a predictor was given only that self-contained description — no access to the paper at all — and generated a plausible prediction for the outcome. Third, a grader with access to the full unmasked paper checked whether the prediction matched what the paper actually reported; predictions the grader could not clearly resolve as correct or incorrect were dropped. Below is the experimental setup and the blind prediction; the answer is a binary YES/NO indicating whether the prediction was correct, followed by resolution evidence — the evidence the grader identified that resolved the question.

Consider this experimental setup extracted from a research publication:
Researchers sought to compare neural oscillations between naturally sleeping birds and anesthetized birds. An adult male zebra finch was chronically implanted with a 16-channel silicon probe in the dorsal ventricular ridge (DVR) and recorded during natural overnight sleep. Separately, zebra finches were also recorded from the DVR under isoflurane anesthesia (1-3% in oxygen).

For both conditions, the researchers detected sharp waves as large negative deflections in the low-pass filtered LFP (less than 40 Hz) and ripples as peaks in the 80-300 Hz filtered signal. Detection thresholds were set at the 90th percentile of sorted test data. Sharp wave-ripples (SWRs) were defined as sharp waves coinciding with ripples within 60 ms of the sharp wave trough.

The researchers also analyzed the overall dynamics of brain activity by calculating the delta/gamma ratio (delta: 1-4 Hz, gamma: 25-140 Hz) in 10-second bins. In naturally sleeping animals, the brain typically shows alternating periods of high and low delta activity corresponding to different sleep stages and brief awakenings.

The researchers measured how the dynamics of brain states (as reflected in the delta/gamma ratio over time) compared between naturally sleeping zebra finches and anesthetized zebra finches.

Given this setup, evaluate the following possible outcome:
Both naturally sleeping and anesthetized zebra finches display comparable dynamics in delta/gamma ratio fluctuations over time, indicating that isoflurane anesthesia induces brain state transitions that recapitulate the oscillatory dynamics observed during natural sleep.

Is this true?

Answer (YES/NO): NO